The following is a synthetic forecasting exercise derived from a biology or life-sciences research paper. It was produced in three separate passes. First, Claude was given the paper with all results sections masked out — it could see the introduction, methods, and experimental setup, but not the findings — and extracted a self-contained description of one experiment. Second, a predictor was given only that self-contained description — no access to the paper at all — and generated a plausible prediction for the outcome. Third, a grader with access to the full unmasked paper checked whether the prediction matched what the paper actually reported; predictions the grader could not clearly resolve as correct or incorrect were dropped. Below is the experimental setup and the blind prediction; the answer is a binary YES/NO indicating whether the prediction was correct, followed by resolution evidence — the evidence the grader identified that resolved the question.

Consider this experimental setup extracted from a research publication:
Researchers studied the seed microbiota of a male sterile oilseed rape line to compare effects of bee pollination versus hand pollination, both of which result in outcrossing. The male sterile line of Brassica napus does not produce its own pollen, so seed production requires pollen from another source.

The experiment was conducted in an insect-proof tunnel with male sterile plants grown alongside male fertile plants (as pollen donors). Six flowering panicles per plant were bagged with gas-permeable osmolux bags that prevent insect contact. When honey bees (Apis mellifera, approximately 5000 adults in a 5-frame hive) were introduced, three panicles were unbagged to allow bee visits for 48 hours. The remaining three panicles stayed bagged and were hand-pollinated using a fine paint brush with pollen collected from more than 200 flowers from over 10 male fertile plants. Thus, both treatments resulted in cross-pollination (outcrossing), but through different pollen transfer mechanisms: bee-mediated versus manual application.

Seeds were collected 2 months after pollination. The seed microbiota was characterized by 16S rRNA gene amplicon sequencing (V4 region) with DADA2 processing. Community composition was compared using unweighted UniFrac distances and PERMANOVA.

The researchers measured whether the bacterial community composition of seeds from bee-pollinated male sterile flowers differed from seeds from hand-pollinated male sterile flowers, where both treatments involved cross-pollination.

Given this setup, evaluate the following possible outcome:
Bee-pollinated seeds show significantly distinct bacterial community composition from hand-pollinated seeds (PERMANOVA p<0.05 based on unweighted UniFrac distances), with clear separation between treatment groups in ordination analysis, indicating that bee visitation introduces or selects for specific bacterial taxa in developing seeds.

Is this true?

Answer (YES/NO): NO